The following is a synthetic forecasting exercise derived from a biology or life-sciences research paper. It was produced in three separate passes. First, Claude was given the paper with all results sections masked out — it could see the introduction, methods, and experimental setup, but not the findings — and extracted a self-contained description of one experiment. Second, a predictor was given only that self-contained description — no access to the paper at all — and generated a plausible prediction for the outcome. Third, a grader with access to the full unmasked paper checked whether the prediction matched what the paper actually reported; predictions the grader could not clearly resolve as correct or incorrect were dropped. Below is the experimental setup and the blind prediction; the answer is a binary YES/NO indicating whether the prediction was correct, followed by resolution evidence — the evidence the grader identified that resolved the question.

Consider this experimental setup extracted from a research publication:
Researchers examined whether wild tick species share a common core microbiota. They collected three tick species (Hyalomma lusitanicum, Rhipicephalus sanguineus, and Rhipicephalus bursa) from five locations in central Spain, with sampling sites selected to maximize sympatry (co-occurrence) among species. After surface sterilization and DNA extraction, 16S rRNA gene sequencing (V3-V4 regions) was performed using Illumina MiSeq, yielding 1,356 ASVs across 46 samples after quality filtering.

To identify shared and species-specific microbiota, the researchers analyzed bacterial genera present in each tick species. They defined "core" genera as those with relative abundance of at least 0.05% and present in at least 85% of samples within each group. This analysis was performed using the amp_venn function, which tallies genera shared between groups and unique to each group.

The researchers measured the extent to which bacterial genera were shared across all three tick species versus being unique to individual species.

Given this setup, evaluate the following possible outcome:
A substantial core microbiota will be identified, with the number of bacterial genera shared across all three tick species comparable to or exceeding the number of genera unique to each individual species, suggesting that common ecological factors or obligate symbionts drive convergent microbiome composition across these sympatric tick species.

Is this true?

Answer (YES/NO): YES